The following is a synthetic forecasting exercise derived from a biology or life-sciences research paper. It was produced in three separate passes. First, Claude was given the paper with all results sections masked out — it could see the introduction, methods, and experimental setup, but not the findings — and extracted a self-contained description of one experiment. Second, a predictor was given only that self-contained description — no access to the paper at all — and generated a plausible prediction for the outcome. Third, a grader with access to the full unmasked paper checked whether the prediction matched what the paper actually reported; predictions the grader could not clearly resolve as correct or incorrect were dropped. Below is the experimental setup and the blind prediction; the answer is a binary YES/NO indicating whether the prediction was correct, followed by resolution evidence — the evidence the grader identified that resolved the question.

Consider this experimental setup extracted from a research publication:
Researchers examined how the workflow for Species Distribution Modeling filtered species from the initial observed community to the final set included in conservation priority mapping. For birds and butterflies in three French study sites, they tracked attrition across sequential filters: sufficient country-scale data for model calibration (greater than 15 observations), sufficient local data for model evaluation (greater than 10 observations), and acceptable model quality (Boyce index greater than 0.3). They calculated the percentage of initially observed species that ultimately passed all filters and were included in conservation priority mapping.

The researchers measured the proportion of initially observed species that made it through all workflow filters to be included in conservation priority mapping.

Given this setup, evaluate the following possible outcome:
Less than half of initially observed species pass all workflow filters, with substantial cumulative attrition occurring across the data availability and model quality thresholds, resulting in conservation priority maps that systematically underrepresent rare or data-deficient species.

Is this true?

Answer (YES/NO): YES